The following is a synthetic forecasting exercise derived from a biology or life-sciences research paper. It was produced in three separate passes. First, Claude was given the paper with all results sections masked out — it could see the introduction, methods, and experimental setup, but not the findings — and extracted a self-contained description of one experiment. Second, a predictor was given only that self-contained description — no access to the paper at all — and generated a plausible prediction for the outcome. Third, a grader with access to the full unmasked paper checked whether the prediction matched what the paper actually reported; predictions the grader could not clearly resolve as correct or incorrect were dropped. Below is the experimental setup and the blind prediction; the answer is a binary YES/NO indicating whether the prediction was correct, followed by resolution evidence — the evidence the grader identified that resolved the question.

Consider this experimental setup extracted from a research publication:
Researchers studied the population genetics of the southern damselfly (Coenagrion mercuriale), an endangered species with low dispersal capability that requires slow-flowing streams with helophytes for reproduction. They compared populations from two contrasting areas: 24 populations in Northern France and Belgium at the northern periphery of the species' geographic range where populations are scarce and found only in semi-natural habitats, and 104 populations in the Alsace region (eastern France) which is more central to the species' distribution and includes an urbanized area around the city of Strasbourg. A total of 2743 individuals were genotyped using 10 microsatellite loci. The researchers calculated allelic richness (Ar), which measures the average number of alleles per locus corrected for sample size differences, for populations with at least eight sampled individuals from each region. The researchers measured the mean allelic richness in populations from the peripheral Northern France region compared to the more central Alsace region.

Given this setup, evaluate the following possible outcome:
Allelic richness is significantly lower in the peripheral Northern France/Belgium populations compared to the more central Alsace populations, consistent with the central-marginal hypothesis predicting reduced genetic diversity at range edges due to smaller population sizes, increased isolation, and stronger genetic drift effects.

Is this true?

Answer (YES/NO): YES